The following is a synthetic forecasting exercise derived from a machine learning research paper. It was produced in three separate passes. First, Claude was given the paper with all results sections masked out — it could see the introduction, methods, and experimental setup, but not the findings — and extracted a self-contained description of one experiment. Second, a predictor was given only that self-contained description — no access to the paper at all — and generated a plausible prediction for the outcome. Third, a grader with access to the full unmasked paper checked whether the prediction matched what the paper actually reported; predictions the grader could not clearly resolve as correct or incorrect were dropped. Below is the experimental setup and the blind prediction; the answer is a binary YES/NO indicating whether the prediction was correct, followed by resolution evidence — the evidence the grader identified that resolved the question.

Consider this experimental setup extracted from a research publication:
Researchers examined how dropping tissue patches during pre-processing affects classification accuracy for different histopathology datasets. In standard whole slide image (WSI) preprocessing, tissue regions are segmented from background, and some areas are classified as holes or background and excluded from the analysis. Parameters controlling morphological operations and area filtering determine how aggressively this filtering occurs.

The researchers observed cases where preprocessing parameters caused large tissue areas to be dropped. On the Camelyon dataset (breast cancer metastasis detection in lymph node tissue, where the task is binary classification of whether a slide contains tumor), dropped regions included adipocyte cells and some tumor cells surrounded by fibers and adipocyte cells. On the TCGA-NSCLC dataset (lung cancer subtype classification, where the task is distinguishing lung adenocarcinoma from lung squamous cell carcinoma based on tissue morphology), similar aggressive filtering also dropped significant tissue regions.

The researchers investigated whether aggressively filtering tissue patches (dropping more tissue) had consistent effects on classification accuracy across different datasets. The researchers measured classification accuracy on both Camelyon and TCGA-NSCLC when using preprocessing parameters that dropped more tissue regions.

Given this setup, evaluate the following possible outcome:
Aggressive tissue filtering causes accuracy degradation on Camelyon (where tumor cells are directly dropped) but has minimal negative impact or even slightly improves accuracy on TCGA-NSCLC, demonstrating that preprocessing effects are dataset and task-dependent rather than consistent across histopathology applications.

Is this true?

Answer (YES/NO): YES